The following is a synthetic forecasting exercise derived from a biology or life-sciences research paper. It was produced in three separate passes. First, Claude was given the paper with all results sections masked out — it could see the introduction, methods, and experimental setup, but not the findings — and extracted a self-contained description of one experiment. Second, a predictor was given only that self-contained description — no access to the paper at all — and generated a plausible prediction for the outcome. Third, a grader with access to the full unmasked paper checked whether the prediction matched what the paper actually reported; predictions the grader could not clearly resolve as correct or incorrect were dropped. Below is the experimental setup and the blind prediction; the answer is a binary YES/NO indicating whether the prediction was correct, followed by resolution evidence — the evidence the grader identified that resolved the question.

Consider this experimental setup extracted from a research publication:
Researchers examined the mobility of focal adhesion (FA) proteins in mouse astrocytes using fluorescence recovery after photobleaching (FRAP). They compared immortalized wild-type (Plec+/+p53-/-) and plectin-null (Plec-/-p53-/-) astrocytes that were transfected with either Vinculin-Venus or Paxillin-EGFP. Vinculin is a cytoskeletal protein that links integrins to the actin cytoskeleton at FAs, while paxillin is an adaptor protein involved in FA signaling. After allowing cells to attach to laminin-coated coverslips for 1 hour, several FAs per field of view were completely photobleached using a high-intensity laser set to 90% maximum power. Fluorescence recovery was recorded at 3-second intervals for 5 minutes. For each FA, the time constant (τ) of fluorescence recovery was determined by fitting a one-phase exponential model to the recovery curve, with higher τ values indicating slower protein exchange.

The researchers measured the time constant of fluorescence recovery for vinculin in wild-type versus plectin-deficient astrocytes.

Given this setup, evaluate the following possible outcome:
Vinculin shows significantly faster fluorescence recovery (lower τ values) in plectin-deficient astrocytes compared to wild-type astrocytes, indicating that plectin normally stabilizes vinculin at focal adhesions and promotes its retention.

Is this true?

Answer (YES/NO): NO